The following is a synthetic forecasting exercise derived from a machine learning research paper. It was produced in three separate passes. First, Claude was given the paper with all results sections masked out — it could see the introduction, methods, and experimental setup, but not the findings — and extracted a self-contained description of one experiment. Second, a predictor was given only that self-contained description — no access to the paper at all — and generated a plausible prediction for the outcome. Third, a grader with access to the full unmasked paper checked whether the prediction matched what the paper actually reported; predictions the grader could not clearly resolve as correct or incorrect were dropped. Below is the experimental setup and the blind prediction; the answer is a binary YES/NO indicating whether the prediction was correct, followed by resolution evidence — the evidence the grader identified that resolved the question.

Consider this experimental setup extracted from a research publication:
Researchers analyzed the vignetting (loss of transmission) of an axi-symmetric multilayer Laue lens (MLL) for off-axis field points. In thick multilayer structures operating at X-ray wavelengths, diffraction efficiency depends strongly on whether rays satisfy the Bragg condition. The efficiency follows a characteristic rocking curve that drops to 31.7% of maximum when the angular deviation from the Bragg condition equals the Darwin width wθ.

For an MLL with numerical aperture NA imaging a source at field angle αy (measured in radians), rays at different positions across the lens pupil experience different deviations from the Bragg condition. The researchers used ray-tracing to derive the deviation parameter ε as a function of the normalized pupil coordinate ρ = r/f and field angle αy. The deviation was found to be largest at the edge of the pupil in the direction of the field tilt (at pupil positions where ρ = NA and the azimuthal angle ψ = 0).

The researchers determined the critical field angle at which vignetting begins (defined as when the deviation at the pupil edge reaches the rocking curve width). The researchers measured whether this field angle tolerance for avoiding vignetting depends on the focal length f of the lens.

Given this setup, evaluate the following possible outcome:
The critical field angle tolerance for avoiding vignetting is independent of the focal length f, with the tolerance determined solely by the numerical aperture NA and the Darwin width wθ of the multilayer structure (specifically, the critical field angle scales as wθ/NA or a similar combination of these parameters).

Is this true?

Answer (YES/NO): YES